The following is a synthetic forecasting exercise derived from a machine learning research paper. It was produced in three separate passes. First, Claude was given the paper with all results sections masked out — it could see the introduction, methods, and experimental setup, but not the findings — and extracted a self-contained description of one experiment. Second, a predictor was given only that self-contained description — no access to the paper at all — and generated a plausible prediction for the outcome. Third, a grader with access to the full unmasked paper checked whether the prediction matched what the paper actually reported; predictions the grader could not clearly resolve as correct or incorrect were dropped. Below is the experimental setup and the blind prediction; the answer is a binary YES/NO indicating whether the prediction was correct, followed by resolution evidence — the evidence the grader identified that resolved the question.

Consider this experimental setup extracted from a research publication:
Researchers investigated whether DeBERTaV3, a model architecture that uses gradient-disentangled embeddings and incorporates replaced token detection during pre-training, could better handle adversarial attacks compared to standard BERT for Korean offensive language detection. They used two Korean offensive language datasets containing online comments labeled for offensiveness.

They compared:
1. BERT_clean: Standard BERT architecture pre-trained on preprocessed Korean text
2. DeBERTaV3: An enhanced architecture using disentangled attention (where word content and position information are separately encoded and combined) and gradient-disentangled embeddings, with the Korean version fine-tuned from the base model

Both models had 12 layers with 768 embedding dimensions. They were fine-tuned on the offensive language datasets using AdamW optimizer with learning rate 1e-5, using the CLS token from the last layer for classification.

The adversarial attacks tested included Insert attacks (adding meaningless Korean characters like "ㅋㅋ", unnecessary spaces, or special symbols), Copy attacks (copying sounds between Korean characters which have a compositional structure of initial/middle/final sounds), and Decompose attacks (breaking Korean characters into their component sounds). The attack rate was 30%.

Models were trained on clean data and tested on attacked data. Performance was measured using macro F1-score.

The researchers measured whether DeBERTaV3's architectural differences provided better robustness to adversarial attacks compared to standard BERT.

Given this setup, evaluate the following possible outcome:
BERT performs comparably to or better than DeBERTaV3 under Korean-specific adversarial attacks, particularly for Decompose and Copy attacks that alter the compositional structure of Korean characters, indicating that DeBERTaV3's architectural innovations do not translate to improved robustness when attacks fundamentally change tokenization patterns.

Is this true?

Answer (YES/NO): NO